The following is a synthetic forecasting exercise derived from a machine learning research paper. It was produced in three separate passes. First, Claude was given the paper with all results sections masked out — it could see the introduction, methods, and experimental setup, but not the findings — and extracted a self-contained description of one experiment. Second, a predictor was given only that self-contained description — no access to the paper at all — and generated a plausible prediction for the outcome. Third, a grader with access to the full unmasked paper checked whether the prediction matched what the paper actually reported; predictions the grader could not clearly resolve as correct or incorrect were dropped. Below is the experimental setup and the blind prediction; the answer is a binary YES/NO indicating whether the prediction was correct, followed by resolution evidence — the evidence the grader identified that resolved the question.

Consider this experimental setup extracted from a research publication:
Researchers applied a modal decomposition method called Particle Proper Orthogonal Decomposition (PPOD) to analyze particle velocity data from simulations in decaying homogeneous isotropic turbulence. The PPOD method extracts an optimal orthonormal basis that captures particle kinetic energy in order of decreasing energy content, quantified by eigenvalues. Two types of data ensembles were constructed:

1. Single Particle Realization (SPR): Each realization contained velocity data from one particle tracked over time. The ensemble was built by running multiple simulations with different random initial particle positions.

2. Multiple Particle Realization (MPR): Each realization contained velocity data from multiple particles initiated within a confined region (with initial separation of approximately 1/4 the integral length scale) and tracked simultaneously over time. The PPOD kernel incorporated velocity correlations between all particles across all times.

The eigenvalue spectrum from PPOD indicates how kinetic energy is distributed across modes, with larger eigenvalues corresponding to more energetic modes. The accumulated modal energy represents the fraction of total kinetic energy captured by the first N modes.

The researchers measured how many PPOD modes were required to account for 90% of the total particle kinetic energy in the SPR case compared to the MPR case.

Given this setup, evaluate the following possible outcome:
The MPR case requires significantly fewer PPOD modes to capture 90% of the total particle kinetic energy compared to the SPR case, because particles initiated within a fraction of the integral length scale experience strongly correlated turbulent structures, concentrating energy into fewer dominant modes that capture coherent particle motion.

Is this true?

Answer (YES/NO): NO